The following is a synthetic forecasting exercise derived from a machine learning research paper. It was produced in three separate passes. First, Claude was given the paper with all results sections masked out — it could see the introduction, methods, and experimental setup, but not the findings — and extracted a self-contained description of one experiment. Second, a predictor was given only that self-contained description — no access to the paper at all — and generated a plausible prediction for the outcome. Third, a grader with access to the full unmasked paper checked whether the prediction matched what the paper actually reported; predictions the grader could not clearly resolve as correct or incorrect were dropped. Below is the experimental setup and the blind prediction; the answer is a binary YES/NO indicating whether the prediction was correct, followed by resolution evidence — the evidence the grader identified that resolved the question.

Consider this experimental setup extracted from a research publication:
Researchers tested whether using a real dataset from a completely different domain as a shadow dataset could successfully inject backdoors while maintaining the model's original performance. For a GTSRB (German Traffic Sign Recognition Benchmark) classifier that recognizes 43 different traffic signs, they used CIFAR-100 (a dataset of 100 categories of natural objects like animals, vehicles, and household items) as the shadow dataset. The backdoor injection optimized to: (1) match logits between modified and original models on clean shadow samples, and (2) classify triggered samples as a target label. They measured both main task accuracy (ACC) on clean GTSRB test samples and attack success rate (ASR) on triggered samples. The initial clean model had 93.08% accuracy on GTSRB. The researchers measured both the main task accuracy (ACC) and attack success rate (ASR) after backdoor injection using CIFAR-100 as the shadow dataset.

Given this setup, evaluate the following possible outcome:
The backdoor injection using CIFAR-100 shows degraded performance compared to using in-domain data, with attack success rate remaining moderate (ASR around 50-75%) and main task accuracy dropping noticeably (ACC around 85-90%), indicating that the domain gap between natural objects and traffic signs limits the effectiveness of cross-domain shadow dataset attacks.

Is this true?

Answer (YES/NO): NO